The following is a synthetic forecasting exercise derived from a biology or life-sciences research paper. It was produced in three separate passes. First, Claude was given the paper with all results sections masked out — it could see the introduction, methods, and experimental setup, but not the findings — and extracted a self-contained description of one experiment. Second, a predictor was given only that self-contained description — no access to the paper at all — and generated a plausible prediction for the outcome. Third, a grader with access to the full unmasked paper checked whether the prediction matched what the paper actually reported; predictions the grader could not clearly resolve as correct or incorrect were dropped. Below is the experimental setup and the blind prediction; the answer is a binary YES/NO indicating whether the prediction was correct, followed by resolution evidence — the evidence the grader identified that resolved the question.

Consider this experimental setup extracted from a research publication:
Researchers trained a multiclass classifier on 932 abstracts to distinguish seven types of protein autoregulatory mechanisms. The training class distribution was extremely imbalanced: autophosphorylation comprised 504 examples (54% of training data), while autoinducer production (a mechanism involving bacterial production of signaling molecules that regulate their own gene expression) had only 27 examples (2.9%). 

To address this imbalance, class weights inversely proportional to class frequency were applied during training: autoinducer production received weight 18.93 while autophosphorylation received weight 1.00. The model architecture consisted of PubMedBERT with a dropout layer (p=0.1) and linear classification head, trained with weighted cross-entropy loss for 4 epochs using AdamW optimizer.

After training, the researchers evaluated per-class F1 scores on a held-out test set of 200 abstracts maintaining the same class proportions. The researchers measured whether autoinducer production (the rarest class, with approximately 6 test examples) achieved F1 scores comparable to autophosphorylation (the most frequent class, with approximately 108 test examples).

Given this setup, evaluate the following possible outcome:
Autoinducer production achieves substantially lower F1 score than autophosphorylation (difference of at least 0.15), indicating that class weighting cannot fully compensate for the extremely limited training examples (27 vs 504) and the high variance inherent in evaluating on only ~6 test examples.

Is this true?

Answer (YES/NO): NO